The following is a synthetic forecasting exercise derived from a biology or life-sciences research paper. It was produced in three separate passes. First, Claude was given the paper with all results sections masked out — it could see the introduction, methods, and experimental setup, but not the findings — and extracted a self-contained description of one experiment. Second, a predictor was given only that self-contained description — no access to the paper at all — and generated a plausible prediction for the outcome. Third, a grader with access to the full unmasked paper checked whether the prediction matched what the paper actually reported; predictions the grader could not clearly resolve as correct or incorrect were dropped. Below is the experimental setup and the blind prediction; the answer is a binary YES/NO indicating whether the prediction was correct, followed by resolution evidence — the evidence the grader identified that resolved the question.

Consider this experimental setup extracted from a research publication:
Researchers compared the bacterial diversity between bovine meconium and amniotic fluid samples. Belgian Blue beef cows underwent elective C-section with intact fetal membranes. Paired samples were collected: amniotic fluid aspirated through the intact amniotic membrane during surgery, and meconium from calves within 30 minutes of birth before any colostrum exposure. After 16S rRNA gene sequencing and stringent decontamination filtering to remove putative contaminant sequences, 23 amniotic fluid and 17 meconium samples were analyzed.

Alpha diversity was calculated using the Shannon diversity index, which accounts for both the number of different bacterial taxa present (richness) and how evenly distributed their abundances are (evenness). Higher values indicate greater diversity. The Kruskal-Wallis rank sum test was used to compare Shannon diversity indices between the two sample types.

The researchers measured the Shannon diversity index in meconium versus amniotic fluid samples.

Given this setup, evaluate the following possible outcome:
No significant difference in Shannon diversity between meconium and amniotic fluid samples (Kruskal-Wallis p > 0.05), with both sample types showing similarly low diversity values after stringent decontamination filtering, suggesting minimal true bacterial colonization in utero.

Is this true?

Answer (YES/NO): YES